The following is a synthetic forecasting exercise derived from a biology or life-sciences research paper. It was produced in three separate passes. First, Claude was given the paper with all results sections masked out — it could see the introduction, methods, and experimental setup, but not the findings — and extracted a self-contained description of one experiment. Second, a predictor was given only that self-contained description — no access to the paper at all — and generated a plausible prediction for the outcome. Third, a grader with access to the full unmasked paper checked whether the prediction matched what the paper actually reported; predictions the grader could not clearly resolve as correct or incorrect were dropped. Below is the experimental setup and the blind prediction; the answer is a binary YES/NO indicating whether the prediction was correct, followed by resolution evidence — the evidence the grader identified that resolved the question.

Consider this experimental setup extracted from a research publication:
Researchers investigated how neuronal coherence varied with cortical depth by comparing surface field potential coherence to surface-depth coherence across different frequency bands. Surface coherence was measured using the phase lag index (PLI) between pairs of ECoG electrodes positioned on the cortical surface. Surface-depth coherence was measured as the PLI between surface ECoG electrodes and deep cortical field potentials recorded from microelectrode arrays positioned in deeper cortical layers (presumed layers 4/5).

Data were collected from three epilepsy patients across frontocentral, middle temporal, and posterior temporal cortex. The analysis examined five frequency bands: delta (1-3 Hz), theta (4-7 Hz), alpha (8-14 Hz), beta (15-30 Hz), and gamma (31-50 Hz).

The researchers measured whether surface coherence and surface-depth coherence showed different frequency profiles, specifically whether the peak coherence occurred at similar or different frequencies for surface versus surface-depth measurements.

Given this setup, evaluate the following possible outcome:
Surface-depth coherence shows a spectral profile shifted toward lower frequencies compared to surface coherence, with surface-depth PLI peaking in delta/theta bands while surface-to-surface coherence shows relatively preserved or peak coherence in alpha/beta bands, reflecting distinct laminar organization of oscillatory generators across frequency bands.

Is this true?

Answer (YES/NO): NO